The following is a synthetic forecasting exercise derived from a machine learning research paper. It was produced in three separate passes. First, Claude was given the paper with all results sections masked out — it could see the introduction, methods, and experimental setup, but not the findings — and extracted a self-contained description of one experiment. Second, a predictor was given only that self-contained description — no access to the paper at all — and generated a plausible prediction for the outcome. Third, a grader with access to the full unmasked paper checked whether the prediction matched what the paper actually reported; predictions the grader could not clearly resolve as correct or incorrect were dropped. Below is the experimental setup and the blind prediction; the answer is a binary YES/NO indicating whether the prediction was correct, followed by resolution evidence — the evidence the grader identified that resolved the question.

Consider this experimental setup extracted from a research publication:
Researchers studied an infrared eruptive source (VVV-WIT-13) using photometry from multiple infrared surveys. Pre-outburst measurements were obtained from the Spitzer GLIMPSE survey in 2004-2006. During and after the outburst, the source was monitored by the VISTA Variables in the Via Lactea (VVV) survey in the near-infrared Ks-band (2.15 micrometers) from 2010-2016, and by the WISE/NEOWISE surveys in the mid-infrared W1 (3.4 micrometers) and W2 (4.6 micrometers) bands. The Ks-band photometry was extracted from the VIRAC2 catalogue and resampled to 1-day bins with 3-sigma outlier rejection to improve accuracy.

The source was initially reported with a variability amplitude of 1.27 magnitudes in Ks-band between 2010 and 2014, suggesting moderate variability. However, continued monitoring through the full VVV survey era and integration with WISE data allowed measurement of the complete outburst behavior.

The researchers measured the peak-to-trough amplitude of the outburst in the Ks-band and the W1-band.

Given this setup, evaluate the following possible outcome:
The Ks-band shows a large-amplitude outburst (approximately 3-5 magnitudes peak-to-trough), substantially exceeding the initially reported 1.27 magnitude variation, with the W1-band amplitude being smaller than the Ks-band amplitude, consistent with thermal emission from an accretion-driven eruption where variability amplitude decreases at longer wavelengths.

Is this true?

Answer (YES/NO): YES